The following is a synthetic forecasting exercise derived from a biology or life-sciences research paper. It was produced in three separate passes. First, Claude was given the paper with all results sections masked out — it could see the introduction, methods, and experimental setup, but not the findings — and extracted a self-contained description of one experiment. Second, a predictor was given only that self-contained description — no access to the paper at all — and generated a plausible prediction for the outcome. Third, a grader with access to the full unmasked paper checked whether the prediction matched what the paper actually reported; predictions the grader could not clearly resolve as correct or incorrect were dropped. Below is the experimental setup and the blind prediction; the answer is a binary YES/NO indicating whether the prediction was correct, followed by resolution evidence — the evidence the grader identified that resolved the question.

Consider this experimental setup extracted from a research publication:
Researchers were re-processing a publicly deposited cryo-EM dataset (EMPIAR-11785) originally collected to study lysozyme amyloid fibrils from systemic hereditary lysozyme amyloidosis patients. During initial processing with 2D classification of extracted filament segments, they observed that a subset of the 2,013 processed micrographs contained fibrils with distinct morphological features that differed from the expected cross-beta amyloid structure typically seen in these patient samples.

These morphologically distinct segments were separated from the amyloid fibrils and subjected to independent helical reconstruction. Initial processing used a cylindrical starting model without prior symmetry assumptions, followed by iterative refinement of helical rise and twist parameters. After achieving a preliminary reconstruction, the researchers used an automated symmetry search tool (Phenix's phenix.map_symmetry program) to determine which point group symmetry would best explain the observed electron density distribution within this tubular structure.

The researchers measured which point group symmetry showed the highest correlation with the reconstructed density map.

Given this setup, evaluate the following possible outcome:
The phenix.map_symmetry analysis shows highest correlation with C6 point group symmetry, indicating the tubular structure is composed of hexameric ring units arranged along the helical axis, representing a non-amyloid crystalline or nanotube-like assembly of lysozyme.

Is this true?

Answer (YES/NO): NO